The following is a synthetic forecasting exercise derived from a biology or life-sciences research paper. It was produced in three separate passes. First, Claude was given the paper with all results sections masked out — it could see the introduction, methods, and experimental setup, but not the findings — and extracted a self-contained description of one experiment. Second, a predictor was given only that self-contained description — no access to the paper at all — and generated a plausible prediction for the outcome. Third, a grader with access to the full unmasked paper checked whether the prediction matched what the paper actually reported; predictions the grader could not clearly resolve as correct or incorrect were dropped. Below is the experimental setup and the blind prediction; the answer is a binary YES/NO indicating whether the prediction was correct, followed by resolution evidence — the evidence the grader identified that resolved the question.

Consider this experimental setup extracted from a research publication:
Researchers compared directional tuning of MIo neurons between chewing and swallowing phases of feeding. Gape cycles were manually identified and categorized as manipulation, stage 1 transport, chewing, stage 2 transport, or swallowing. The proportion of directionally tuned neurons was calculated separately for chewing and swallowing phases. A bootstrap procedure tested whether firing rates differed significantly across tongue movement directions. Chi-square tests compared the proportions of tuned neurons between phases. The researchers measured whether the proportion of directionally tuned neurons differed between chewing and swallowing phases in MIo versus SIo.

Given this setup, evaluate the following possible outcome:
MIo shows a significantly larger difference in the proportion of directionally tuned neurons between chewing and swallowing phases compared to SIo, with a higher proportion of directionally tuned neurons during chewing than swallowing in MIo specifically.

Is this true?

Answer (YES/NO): YES